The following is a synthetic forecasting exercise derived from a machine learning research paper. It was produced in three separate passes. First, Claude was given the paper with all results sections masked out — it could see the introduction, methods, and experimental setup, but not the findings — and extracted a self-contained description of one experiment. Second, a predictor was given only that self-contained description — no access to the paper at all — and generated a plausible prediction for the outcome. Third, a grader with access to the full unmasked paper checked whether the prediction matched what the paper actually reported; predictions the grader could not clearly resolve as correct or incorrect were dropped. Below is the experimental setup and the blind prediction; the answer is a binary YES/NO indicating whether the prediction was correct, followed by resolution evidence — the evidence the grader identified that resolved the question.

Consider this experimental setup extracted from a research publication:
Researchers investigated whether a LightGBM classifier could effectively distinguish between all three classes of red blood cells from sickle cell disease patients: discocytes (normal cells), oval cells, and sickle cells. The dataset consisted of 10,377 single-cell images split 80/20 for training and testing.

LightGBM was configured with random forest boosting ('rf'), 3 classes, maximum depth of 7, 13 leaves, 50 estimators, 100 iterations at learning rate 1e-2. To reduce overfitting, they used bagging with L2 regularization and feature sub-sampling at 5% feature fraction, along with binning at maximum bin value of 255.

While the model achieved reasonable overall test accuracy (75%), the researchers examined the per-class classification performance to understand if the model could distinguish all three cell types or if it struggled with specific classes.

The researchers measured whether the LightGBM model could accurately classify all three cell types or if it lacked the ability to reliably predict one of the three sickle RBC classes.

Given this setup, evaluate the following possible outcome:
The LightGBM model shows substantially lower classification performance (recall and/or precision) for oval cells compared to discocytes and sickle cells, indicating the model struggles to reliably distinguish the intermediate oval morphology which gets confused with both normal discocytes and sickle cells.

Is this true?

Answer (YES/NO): NO